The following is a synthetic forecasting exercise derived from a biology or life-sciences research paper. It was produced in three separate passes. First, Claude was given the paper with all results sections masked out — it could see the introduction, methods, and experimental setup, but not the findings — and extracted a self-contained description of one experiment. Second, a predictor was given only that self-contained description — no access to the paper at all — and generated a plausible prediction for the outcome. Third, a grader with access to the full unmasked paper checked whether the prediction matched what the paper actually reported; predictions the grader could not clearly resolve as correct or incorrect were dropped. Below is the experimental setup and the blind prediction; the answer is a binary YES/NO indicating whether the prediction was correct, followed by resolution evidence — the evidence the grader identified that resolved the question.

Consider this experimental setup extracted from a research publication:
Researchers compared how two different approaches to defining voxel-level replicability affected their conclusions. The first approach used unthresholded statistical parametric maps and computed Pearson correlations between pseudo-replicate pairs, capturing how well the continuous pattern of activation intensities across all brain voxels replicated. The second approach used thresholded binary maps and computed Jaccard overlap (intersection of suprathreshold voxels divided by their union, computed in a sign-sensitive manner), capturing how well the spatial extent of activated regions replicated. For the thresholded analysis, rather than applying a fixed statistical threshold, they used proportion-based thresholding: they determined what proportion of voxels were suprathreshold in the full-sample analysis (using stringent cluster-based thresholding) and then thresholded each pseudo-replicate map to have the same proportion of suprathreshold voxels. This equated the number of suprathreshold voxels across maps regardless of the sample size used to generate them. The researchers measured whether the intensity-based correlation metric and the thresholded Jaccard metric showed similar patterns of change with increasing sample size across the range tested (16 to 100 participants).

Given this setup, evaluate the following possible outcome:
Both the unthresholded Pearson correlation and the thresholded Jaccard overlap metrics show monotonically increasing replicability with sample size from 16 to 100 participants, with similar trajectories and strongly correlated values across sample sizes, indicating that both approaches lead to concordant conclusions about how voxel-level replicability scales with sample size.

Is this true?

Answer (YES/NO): NO